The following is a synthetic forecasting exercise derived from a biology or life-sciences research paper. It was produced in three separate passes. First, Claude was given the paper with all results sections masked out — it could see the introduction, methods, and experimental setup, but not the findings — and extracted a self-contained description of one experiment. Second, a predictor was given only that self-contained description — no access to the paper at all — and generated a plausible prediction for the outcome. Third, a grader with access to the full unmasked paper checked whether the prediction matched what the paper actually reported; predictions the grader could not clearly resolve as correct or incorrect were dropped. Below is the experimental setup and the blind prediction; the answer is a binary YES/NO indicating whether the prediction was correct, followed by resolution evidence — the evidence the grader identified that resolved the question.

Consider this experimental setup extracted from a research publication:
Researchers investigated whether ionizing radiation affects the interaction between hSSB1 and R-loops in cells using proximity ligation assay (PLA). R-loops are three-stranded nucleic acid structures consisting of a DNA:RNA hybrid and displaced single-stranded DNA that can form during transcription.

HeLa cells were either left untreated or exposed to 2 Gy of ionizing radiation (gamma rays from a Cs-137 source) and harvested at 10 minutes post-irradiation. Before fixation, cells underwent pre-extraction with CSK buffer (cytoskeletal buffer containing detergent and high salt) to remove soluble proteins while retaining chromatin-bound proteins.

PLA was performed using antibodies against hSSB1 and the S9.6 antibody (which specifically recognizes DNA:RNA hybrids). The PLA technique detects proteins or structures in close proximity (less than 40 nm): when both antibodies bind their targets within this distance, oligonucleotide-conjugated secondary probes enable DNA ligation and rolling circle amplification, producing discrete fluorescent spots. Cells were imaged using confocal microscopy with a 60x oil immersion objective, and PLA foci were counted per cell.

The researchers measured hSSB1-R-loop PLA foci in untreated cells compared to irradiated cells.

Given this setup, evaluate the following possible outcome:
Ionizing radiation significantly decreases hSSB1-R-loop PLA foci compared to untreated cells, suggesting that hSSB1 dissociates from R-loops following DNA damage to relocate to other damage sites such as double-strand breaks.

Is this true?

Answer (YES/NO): NO